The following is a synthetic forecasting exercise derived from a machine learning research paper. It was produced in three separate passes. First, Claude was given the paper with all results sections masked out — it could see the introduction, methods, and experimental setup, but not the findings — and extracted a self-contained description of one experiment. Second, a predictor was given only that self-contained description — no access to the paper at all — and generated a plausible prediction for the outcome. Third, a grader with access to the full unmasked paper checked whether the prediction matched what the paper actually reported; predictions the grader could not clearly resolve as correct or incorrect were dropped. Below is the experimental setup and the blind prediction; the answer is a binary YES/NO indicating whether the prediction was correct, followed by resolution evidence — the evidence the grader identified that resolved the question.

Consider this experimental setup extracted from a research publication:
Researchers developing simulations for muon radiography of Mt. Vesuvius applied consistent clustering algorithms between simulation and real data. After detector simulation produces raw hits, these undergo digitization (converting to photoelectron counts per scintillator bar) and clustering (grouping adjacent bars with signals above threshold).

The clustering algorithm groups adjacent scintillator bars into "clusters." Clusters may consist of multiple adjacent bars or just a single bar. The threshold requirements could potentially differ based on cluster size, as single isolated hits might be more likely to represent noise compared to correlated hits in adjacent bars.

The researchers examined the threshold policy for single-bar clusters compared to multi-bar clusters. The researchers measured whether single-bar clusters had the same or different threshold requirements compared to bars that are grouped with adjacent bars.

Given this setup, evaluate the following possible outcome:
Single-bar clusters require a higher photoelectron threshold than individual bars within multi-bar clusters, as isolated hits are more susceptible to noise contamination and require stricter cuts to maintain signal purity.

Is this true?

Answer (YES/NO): YES